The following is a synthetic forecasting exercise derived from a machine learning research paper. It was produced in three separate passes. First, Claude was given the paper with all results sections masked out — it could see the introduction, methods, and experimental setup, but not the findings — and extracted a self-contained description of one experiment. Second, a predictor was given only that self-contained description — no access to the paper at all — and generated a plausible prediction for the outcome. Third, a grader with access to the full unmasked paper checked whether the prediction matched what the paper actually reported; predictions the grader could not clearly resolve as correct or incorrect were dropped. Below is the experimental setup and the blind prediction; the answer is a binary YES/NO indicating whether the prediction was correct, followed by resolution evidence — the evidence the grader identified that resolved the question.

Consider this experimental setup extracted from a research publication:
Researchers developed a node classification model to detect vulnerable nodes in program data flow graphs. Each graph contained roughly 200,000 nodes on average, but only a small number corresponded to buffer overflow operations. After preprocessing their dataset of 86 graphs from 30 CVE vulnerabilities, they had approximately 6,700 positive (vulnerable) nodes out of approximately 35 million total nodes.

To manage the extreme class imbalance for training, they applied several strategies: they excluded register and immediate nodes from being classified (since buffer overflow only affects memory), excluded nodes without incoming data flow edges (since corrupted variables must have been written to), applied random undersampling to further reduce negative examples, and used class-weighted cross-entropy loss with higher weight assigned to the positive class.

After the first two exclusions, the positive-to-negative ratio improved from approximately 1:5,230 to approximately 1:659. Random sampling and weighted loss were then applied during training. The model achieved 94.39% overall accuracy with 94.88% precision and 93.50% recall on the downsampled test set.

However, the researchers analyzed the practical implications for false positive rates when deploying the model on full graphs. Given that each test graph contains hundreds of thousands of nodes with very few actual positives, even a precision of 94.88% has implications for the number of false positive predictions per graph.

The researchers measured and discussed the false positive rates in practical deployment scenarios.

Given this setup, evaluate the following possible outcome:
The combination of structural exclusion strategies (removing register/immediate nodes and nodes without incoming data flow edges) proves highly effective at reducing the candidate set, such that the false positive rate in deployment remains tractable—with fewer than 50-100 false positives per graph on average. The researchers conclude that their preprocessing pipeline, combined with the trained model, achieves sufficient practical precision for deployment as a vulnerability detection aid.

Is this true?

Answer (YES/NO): NO